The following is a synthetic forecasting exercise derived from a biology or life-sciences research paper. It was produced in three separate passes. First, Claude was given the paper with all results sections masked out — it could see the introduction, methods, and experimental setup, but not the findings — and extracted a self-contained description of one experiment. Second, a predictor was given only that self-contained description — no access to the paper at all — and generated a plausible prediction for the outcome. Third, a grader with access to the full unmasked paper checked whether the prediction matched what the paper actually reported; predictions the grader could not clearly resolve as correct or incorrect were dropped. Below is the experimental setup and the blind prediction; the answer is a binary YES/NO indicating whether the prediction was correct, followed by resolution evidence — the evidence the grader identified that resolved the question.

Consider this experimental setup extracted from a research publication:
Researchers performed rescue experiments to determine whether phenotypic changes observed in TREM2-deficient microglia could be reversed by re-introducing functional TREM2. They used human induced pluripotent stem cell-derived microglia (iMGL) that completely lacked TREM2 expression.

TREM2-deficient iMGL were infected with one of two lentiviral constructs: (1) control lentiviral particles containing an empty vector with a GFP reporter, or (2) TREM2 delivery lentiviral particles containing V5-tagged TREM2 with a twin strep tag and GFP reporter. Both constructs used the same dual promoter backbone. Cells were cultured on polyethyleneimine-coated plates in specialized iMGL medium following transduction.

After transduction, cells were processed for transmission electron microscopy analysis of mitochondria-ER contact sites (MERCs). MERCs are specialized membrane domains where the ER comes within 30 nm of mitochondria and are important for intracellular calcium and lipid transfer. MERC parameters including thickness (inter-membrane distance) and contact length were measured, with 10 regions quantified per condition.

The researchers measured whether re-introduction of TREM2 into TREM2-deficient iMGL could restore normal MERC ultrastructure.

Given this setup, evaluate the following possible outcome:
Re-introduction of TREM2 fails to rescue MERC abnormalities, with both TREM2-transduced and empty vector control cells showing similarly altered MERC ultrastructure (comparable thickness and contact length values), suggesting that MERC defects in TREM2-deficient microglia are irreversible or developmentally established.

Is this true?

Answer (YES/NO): NO